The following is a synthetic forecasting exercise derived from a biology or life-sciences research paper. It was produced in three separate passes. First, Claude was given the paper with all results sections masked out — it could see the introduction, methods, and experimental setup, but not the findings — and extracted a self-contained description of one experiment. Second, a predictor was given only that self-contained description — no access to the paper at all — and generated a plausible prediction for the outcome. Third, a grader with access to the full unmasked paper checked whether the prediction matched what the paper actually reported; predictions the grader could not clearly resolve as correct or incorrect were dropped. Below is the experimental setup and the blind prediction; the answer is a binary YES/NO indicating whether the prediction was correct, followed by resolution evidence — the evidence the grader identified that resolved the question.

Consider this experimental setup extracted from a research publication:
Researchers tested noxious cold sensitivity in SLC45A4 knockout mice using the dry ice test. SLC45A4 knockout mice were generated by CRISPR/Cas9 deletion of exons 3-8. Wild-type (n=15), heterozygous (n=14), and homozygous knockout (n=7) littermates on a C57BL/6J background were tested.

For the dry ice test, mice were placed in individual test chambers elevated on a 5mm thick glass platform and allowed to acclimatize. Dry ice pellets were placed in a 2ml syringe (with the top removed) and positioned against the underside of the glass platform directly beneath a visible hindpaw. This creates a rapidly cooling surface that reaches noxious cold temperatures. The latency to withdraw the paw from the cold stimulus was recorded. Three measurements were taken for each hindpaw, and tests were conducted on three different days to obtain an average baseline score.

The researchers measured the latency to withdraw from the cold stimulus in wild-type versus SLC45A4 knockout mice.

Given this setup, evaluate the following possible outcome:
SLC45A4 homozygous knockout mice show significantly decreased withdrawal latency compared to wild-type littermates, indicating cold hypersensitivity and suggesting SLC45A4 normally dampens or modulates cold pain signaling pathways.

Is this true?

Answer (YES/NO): NO